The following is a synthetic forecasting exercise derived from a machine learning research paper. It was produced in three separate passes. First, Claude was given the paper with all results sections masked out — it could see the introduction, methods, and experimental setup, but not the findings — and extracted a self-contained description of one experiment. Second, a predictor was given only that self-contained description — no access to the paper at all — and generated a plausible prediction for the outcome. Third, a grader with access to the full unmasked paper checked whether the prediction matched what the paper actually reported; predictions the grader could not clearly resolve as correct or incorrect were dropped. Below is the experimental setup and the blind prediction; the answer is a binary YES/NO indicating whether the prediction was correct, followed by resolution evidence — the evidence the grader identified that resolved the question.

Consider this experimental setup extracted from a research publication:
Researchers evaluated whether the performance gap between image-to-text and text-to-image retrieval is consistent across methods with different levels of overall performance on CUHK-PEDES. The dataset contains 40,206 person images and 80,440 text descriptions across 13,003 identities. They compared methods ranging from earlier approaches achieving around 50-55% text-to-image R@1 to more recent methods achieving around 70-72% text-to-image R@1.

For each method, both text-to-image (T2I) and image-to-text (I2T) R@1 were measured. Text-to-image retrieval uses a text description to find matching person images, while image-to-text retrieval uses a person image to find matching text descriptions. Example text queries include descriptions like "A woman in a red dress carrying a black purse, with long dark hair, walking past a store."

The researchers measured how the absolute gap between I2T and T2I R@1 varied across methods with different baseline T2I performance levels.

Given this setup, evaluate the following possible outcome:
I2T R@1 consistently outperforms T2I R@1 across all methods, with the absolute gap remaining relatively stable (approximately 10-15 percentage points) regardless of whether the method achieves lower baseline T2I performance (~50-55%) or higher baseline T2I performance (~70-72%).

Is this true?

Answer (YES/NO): YES